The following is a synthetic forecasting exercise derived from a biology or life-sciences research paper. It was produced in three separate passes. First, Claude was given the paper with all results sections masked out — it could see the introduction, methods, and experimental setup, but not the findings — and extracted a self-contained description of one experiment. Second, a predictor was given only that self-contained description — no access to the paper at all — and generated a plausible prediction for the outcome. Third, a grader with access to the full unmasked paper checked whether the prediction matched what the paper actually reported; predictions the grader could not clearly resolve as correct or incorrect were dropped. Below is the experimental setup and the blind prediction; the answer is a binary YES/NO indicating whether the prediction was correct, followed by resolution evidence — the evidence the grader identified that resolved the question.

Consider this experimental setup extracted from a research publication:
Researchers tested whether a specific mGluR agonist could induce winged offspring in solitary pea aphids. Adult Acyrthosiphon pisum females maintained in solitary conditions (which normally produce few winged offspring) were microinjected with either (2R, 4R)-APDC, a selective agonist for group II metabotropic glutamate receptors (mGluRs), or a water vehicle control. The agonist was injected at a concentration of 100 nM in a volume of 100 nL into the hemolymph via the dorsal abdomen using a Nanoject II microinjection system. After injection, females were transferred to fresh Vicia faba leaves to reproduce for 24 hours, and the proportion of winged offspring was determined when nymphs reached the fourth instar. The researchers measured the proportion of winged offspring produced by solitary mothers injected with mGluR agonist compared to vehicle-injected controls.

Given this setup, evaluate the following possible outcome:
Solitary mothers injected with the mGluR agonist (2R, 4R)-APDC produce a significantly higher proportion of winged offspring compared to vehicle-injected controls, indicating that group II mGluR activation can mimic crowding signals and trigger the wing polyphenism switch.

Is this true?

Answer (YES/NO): YES